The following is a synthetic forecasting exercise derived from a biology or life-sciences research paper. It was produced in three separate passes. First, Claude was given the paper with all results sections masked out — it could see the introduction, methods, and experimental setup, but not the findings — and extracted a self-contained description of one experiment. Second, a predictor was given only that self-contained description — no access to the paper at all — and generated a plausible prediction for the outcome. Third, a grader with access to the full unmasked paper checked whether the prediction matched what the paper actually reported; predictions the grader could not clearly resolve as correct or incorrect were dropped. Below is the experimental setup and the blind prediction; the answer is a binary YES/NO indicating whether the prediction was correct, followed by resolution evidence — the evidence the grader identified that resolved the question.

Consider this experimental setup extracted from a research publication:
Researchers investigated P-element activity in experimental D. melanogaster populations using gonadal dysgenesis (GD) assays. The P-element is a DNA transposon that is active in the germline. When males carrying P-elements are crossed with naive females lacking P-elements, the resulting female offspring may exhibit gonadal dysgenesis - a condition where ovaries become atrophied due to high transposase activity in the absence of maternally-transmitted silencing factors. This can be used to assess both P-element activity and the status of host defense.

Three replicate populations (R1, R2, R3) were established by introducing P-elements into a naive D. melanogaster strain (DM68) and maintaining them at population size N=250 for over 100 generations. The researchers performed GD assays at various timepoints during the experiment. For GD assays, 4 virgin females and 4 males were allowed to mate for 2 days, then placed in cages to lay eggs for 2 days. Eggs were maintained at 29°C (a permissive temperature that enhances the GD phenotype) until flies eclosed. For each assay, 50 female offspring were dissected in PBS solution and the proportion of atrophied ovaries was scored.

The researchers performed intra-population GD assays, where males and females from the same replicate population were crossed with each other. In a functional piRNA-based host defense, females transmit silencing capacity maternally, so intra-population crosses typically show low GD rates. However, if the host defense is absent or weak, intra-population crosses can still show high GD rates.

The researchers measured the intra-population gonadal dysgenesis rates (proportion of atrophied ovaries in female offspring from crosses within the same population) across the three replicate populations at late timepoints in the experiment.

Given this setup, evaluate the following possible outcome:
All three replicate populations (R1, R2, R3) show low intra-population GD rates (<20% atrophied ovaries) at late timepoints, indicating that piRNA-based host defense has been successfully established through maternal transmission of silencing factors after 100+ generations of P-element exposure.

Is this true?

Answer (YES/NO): NO